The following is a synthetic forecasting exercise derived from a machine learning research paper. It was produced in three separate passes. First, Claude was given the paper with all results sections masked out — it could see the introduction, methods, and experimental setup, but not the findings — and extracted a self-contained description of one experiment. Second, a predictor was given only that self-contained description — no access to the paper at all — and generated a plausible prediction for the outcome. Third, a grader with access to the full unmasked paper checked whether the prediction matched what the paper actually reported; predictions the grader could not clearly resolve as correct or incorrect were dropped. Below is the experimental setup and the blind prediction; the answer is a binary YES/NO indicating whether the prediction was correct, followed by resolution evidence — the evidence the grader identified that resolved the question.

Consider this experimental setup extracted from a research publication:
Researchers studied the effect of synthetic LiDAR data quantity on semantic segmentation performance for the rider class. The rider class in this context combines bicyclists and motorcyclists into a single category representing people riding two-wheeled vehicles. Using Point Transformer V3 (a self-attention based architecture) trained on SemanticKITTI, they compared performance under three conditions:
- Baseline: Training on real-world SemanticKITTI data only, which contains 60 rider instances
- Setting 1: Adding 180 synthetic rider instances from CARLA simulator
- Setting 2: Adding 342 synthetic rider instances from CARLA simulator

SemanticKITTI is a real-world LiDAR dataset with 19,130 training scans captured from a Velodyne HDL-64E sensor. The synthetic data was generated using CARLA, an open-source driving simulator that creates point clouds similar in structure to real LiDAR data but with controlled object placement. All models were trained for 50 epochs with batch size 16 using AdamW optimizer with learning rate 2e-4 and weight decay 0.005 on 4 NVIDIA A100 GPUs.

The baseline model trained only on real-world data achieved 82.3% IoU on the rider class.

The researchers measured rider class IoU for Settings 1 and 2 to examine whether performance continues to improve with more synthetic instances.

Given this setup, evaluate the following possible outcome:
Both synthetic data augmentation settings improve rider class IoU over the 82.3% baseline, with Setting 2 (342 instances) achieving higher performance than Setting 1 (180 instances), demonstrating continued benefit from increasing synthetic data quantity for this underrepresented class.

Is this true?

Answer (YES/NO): YES